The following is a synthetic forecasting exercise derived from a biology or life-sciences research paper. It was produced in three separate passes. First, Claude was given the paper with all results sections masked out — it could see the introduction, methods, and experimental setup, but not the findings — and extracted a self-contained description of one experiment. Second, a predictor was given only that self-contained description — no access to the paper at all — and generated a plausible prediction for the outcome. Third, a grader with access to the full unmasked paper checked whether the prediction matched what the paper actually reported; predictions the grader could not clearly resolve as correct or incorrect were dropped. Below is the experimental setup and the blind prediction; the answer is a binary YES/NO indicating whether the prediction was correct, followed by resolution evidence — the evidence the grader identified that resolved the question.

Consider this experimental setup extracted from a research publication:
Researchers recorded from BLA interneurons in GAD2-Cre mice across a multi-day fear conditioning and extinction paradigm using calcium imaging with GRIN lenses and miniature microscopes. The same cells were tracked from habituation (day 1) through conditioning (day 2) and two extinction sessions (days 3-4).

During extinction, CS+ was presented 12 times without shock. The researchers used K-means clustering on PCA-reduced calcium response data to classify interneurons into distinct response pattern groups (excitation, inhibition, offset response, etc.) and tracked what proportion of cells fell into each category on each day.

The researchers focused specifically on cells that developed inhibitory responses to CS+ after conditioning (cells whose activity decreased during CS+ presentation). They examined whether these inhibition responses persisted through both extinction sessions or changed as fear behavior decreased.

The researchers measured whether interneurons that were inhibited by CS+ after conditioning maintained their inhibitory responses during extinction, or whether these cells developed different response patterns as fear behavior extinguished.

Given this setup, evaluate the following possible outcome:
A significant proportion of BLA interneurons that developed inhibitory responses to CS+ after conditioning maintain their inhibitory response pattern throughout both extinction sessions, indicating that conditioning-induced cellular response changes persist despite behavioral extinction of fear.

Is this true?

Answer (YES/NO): NO